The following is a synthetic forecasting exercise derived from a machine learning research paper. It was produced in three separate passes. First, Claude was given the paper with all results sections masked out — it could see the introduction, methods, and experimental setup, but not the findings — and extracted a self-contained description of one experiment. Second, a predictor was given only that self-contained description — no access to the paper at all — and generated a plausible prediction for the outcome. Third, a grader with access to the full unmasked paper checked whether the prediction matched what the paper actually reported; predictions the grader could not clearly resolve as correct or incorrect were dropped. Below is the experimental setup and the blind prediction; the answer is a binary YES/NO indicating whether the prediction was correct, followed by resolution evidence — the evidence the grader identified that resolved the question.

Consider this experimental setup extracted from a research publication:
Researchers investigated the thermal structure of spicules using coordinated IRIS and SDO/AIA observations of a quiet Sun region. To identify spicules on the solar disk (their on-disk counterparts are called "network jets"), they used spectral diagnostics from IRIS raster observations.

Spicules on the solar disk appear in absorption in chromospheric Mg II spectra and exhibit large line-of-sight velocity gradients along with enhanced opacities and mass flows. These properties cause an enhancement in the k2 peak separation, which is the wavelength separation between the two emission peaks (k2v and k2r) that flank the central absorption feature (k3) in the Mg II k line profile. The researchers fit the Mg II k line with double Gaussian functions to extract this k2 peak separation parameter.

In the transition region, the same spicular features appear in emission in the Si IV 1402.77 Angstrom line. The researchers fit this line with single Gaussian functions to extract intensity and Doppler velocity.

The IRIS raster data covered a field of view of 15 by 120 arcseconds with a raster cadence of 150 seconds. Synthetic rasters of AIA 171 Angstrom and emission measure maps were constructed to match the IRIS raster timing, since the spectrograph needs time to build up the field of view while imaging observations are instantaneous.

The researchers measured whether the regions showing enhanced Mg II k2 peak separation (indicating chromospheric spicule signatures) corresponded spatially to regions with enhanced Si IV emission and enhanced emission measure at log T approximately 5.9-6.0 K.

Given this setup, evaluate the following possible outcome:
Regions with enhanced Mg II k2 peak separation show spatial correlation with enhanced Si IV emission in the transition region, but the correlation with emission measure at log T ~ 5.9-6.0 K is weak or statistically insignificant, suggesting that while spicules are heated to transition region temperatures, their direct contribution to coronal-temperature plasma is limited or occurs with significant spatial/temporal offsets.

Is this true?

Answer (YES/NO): NO